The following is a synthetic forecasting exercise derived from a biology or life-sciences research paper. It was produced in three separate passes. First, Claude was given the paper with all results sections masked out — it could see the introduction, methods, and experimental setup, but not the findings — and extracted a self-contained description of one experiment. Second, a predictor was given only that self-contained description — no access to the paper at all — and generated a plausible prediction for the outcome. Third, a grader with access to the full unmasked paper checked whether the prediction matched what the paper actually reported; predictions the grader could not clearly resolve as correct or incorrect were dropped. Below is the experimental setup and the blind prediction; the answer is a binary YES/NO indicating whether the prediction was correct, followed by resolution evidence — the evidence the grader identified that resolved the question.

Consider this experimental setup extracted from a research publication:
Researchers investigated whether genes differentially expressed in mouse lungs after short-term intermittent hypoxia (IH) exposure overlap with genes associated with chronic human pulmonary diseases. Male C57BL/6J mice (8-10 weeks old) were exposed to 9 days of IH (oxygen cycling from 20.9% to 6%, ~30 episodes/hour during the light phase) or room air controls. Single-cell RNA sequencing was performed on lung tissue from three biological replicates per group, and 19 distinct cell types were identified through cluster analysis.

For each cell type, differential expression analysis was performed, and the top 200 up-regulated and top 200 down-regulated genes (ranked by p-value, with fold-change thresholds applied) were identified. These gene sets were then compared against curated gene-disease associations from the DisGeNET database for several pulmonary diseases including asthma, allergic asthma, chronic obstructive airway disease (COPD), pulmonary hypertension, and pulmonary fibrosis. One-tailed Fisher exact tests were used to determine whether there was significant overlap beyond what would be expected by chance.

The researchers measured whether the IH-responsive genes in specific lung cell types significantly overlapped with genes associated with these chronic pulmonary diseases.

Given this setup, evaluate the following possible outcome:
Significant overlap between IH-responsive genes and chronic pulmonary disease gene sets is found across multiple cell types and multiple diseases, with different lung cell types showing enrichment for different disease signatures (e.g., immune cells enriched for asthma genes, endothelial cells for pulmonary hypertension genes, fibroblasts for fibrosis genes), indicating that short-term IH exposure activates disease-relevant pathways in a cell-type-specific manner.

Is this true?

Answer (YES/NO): NO